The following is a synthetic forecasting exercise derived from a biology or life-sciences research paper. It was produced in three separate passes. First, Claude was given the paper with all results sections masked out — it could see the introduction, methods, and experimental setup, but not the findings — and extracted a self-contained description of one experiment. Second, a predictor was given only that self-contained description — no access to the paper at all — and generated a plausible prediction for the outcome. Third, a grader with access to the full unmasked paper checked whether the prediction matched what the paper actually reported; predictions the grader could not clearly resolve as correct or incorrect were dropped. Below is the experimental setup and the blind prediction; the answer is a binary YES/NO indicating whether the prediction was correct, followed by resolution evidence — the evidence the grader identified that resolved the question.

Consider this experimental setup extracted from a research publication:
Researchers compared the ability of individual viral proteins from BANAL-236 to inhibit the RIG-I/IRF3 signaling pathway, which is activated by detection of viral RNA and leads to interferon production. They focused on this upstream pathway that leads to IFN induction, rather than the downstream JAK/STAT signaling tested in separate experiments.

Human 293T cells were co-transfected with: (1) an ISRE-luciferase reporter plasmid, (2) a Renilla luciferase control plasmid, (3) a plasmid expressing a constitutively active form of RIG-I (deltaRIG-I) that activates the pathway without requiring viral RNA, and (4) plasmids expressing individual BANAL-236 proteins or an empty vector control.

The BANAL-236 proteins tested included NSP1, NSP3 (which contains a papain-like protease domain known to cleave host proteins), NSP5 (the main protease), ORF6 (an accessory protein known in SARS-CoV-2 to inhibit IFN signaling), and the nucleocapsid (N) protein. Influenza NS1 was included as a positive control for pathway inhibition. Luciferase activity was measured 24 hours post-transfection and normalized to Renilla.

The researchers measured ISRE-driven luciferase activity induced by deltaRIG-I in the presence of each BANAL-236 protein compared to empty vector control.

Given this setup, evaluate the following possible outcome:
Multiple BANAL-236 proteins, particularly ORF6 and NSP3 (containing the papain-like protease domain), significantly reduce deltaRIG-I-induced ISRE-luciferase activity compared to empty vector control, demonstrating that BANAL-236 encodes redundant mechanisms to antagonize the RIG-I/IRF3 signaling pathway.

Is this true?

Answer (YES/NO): NO